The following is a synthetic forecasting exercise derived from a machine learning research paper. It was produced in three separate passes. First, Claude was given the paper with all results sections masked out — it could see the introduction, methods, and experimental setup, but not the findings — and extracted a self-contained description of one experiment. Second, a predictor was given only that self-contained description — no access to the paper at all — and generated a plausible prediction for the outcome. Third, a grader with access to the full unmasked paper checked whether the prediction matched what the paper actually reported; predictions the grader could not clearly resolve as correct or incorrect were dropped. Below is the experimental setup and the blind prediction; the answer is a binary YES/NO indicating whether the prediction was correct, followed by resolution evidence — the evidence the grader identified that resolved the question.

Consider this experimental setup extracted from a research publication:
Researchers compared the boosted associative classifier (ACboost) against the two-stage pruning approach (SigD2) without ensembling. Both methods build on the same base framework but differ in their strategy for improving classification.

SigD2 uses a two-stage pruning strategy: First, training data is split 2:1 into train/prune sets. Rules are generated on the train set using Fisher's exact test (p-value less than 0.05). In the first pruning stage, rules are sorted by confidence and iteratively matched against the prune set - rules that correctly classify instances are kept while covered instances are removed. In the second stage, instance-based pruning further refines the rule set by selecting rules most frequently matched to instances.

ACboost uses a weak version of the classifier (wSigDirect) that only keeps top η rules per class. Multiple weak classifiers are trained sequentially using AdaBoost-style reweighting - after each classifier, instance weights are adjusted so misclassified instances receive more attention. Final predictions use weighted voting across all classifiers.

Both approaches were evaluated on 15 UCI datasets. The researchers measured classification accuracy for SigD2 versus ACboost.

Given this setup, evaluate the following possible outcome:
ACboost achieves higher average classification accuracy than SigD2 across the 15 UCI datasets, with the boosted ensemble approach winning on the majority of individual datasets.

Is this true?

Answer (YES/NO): YES